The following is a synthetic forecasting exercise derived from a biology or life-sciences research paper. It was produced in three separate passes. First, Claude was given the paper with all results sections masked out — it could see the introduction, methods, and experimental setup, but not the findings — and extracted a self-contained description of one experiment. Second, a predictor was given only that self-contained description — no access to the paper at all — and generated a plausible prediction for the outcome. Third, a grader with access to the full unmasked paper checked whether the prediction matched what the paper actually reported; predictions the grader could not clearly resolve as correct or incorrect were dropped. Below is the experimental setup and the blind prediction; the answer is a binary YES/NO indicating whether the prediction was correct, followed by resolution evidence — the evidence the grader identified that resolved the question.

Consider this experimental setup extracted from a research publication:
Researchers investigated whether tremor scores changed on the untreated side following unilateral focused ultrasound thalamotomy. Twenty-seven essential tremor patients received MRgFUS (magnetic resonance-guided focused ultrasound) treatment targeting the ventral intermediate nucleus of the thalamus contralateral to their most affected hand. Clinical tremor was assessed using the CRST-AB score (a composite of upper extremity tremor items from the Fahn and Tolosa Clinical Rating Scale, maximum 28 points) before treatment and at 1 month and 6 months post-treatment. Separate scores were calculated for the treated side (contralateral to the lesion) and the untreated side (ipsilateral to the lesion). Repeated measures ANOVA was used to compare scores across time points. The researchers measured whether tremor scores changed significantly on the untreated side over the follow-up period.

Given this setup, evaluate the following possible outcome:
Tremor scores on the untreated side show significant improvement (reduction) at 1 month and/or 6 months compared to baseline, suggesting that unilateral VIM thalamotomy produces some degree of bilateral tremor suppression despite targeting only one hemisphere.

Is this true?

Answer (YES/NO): NO